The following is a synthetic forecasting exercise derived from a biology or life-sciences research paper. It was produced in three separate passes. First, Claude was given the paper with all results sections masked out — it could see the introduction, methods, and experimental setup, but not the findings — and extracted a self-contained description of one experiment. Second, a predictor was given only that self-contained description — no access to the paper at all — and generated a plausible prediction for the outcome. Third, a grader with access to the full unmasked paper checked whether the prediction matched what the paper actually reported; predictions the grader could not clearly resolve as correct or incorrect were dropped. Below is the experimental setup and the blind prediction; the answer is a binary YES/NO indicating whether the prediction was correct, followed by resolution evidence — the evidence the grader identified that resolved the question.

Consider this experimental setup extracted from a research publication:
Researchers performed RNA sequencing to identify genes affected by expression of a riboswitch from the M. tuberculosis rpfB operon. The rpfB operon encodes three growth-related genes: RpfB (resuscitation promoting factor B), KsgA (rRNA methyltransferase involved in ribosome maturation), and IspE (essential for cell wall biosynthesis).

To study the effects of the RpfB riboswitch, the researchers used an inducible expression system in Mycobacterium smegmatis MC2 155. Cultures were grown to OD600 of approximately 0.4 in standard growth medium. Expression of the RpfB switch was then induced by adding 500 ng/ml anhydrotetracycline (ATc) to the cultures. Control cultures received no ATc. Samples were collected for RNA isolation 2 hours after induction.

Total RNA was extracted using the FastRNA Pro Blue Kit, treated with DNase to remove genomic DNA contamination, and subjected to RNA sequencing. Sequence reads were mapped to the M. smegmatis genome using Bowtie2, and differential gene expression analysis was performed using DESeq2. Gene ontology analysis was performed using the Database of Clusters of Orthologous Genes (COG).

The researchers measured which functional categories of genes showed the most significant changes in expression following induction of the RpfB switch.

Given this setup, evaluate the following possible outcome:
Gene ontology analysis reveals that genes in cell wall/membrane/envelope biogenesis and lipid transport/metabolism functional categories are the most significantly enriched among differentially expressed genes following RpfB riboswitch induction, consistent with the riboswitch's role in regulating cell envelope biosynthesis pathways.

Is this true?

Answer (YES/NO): NO